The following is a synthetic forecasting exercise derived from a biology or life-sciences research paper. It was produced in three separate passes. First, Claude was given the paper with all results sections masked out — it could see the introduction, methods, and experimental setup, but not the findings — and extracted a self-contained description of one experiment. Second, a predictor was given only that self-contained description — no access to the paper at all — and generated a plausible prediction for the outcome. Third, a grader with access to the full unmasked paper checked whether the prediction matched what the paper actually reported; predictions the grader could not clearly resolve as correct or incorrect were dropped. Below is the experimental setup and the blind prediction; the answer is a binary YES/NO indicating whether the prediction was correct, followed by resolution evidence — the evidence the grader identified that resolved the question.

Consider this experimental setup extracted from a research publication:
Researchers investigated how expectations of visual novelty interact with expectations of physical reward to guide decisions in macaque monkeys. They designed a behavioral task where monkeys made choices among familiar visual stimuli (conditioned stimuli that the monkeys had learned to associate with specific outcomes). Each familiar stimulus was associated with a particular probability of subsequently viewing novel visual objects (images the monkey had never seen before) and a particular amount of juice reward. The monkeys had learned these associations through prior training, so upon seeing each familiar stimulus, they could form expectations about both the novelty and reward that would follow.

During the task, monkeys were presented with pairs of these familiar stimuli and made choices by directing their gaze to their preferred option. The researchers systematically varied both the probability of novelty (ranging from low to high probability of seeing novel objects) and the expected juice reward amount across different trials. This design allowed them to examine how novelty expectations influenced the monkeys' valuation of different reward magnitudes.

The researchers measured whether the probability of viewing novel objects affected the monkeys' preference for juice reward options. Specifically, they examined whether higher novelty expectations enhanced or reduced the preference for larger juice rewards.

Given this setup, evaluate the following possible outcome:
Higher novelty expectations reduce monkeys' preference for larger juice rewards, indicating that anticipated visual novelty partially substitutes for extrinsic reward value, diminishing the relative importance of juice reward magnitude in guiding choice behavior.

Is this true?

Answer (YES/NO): NO